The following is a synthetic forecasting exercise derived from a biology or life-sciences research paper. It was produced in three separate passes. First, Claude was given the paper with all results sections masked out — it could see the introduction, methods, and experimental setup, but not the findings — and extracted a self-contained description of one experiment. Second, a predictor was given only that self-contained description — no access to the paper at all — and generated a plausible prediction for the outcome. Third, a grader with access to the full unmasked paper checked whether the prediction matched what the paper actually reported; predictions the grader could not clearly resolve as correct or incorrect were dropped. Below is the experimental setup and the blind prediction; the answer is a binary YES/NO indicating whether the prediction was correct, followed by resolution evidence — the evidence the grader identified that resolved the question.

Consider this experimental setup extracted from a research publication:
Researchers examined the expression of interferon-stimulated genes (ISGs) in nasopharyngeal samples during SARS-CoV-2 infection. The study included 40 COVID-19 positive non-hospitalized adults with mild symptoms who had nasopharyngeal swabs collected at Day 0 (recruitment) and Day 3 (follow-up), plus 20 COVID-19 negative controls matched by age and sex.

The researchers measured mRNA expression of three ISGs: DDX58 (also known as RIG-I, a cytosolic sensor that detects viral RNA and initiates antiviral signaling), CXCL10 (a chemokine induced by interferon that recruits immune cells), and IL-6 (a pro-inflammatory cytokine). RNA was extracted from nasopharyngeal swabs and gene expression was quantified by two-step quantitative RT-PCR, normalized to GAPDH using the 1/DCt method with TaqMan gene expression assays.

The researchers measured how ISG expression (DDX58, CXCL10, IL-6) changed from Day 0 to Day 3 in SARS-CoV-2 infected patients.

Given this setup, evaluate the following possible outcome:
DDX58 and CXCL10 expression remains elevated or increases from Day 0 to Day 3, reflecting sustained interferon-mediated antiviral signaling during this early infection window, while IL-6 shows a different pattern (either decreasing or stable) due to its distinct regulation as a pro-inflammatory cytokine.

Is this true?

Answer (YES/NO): NO